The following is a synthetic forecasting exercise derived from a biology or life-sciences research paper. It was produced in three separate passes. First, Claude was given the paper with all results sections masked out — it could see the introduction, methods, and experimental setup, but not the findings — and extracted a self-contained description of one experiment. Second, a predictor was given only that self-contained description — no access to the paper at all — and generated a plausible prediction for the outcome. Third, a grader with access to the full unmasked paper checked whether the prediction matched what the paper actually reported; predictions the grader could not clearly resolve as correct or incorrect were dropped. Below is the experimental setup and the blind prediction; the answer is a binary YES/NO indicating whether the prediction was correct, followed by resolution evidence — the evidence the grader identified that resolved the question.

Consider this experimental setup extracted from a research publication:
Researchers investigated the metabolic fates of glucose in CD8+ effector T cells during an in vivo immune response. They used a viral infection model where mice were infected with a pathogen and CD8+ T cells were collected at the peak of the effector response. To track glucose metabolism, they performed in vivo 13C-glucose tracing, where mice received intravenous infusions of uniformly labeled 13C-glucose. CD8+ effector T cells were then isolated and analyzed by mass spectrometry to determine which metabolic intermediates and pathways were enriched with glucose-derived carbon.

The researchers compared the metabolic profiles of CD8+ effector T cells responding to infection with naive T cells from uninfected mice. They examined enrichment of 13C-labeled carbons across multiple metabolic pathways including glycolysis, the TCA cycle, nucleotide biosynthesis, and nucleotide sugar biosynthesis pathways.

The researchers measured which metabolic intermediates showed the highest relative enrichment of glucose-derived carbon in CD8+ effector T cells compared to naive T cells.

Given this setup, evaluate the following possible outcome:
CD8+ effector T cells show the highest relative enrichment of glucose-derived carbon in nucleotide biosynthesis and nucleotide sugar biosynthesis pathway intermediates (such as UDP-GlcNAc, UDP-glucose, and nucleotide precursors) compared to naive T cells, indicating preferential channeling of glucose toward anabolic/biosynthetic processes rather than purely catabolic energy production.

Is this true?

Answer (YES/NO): YES